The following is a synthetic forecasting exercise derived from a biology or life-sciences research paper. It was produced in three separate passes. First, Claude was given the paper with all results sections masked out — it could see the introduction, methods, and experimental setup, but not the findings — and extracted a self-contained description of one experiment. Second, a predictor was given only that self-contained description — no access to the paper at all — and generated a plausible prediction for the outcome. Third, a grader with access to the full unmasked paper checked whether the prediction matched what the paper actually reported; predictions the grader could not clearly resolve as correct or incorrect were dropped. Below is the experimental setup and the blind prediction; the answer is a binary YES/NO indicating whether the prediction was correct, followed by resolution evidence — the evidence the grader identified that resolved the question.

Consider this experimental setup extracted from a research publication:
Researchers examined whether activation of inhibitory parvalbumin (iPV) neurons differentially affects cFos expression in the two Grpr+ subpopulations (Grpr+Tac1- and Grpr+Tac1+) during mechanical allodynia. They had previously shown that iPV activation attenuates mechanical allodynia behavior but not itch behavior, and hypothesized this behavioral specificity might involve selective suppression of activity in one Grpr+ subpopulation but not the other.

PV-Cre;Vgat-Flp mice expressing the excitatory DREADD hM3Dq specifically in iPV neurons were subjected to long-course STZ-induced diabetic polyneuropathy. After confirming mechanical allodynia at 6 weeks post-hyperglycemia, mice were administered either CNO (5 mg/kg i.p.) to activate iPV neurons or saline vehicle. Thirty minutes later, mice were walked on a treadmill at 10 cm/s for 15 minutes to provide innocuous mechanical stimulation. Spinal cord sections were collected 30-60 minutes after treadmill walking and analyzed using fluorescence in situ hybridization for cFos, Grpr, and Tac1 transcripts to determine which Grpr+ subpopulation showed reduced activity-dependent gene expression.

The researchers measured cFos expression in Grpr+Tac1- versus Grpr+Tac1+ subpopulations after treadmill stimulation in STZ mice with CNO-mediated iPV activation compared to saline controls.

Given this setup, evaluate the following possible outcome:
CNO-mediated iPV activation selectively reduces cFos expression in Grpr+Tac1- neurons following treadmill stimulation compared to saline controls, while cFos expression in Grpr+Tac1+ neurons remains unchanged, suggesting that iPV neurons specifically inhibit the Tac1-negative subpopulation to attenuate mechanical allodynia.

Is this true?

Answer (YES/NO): NO